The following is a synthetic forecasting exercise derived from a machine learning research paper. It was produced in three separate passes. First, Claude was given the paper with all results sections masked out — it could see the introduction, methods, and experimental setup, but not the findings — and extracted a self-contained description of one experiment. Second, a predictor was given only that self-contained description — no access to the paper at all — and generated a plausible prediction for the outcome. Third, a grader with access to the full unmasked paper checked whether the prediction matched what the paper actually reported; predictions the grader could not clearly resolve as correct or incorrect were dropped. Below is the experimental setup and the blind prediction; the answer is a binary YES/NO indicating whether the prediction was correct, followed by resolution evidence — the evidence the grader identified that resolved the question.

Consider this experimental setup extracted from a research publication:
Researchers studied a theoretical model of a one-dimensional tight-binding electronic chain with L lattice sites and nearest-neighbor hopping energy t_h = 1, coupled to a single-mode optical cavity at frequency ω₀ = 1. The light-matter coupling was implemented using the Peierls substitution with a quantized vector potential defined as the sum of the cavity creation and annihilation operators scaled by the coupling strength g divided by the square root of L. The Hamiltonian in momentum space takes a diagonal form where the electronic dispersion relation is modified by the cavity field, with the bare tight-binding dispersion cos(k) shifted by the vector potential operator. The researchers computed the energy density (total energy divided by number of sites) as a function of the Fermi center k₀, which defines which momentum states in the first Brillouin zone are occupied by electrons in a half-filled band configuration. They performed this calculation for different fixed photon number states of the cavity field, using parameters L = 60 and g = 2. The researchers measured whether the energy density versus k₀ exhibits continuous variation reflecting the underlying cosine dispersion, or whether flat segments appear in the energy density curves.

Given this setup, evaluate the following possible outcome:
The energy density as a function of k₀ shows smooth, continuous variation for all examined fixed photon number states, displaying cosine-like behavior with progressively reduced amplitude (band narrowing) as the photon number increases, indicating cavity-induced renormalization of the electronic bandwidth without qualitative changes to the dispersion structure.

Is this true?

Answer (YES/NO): NO